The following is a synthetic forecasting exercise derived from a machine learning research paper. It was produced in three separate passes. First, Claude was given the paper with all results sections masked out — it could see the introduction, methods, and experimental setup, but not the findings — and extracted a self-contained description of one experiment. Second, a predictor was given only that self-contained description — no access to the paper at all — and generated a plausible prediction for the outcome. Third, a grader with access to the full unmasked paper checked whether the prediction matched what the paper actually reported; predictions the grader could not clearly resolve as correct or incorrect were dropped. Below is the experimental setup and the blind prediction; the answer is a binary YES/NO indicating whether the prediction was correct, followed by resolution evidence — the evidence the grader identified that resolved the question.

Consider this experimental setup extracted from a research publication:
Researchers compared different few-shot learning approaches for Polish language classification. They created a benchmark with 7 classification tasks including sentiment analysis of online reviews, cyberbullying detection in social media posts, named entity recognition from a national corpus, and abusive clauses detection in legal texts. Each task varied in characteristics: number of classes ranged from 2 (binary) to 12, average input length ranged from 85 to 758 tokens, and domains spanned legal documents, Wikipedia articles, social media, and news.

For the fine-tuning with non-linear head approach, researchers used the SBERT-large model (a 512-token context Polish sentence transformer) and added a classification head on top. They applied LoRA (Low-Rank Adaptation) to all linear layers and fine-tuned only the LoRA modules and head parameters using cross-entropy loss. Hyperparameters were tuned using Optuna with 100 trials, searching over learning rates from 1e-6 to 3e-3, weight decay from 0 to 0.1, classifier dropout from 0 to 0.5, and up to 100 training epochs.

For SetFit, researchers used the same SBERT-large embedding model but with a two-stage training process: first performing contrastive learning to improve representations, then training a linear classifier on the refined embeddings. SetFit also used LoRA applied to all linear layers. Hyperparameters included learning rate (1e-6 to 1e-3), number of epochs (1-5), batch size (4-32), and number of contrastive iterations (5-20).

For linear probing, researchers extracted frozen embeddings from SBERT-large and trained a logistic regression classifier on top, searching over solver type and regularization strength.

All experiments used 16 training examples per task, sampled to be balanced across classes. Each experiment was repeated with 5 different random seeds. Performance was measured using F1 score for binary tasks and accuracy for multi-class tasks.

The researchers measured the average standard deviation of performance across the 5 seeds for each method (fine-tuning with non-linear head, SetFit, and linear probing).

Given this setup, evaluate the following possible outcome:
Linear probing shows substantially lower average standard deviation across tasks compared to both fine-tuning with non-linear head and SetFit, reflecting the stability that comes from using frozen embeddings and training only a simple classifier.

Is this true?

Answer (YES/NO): NO